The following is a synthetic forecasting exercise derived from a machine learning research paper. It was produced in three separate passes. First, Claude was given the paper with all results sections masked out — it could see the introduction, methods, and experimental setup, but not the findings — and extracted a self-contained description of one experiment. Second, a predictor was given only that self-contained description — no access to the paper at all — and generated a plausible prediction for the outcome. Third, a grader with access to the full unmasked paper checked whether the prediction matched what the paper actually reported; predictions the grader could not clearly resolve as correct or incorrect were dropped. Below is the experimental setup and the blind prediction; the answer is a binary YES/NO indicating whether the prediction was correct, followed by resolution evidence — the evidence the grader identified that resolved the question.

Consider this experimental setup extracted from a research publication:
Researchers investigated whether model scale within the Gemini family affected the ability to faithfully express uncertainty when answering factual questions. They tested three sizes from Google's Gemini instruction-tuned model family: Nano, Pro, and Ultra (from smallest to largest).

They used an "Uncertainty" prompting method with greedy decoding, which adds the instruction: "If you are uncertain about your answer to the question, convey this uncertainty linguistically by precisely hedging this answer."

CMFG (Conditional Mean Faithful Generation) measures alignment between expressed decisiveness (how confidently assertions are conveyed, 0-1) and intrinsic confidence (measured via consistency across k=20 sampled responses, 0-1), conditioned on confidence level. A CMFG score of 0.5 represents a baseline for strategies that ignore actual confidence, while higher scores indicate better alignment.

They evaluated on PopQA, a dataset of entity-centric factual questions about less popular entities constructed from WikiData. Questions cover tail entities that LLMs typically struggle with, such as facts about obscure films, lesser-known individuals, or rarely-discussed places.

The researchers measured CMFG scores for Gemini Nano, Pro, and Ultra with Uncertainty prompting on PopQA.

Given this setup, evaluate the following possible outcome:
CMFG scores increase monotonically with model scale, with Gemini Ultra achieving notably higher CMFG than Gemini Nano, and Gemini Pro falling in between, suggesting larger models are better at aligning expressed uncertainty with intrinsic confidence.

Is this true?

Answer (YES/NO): YES